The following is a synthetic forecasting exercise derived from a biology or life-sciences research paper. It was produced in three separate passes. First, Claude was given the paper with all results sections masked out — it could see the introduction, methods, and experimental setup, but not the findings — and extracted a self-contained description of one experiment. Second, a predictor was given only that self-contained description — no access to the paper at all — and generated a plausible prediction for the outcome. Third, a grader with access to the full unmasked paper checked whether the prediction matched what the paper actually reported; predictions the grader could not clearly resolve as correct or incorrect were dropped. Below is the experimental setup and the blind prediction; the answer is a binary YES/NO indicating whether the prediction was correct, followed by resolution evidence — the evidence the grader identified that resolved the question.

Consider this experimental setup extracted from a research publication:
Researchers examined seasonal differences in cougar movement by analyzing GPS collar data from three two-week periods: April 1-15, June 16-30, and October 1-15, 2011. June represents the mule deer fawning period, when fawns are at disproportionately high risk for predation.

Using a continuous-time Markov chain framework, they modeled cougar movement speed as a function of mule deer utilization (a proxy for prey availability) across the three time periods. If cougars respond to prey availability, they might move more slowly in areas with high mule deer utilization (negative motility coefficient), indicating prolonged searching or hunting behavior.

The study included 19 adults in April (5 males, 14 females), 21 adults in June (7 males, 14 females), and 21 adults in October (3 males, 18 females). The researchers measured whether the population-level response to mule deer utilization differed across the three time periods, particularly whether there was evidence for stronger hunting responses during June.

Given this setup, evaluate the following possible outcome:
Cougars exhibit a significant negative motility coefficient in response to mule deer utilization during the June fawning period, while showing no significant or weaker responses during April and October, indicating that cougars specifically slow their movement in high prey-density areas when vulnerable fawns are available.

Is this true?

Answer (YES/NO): NO